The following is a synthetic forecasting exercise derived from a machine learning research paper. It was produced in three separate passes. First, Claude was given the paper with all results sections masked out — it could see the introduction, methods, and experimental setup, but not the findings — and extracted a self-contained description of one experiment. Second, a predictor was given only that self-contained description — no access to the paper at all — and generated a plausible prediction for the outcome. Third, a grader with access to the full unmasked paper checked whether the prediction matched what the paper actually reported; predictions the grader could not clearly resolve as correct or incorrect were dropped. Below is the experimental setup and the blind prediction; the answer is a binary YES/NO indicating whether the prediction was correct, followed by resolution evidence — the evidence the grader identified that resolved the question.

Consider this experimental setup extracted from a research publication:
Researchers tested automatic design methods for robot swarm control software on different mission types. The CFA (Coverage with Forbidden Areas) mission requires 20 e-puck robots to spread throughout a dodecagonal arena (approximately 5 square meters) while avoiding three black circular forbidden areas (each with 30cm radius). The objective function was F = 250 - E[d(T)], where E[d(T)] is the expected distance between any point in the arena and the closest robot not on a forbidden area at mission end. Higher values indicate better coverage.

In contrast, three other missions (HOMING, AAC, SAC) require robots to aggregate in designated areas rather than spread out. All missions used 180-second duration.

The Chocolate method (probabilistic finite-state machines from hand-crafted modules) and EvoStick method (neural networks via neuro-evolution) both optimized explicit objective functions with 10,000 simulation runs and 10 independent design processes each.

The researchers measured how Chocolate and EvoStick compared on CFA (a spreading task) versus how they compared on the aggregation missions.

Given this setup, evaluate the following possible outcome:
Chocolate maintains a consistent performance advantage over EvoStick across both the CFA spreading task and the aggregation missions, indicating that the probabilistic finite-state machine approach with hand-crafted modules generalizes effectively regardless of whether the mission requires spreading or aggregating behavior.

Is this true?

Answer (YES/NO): NO